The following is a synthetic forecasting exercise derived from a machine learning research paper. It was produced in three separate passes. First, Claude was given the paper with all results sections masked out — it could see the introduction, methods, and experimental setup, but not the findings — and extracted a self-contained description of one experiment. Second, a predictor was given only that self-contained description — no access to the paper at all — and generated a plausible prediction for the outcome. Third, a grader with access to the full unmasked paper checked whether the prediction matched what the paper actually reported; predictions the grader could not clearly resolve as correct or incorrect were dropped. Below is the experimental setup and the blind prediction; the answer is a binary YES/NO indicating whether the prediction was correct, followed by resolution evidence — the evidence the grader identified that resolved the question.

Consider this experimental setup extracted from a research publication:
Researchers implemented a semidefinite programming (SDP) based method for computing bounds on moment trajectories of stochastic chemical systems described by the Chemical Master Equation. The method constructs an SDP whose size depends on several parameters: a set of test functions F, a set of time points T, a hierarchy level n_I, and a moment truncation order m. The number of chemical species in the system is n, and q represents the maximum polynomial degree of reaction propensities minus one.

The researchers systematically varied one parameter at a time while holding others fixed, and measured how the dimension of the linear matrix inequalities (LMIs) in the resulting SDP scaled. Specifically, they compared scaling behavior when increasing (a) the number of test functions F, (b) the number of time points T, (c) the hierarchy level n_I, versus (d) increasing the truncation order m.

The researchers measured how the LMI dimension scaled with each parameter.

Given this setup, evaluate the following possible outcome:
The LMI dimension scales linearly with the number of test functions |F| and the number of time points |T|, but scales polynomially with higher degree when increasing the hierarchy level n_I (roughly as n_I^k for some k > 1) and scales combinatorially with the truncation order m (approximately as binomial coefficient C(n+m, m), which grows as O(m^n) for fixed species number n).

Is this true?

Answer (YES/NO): NO